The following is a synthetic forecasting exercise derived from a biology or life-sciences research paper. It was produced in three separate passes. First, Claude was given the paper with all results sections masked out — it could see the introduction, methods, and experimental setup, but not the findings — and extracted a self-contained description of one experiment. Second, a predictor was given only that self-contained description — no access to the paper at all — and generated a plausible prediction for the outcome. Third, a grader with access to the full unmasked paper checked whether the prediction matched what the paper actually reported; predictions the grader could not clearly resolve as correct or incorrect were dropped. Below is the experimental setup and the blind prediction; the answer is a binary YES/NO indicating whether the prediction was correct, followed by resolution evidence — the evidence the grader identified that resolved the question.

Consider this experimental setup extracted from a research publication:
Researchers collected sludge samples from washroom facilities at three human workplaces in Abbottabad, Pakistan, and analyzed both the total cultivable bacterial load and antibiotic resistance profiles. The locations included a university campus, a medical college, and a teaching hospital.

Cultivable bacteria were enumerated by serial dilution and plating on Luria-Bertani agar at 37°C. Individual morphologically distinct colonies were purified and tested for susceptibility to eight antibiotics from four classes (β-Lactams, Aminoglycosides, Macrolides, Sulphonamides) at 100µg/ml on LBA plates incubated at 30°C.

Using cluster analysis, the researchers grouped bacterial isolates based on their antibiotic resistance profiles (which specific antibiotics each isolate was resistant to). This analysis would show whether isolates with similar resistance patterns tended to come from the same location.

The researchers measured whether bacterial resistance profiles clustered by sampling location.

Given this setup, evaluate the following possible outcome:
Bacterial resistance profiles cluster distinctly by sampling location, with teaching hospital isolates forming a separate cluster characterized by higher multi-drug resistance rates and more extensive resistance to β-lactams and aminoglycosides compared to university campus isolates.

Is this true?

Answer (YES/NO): NO